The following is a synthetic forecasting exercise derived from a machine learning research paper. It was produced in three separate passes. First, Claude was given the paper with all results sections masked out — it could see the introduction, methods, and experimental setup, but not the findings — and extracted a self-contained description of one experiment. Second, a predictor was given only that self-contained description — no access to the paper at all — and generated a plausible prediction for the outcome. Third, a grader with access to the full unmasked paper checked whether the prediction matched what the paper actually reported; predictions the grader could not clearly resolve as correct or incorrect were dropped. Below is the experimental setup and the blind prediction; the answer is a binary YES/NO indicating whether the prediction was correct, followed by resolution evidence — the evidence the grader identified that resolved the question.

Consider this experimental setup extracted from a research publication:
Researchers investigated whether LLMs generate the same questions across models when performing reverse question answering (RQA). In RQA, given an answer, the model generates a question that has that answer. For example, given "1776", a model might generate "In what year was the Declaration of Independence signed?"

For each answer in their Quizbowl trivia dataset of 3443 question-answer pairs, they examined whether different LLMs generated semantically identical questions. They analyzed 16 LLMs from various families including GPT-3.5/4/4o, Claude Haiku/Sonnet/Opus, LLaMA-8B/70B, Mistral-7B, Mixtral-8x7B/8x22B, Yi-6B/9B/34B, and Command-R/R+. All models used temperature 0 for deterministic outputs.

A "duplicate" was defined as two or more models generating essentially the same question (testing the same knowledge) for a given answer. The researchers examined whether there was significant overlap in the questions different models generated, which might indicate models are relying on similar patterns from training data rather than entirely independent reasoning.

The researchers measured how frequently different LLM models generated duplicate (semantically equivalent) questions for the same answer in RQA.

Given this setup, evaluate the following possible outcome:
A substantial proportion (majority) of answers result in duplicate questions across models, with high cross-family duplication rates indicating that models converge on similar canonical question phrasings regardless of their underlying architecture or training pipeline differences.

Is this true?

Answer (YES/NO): NO